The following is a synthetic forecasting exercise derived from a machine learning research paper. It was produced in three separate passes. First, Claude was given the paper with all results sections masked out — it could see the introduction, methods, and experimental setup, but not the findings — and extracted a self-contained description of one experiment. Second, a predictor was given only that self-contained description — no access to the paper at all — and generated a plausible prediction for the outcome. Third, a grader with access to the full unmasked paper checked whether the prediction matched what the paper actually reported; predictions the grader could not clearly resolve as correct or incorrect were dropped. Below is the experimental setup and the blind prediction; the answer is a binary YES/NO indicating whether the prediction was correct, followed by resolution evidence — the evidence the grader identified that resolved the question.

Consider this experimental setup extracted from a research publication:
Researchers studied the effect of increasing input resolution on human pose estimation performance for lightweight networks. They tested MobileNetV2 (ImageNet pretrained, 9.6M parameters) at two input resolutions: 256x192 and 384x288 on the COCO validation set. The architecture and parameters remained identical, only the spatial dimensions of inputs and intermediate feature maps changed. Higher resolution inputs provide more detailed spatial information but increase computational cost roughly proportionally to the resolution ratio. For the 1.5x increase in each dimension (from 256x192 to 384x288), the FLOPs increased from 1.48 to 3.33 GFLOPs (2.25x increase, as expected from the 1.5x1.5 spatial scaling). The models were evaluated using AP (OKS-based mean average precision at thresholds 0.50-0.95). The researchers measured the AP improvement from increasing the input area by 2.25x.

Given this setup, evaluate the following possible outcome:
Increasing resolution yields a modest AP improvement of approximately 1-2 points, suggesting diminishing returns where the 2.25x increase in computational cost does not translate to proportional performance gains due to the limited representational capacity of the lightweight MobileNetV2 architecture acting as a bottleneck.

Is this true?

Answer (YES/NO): NO